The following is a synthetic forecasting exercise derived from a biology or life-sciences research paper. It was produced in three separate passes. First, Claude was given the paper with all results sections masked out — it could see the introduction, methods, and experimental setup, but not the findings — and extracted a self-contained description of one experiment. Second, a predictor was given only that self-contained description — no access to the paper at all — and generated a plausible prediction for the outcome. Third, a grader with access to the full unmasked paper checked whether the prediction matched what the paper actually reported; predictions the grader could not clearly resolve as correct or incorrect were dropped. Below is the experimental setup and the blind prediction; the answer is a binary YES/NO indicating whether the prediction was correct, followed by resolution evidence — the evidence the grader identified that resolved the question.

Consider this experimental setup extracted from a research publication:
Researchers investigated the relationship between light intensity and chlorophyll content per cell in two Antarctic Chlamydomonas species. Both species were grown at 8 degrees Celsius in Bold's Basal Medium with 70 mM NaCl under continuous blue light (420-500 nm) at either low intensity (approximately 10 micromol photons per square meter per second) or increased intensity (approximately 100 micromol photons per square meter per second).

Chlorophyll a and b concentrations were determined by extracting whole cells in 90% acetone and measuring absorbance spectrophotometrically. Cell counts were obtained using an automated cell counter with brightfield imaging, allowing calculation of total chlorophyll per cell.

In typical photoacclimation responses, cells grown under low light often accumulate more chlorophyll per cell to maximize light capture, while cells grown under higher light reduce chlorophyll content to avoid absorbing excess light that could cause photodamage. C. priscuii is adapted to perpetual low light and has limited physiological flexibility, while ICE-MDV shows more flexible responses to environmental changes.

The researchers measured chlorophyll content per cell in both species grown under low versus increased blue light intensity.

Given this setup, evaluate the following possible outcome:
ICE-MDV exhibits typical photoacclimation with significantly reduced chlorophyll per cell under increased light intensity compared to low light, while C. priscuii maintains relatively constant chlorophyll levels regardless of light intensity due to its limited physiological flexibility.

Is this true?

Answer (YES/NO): NO